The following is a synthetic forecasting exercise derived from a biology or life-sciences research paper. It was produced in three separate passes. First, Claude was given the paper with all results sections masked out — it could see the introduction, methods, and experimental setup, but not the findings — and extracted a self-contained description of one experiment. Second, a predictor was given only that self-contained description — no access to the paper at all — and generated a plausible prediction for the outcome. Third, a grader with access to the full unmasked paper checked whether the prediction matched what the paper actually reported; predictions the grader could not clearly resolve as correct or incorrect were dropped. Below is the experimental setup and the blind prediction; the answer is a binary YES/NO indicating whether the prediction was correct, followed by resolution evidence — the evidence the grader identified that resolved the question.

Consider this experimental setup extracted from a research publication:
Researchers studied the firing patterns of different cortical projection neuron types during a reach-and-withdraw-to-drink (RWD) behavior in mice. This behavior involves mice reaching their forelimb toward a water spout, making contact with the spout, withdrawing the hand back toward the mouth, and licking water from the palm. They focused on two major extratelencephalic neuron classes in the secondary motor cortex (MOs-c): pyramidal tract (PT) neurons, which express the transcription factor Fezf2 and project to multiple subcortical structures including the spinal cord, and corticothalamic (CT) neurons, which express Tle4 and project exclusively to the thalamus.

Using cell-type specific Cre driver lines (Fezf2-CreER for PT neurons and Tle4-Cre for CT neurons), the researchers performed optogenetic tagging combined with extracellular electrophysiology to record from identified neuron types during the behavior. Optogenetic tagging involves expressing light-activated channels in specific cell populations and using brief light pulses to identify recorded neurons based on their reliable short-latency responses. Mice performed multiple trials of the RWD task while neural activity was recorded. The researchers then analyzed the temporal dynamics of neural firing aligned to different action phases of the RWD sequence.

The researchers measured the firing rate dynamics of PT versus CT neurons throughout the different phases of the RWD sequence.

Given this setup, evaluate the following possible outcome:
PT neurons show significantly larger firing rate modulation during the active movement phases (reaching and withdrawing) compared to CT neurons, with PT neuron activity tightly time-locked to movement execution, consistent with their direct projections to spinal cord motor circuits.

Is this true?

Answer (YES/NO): NO